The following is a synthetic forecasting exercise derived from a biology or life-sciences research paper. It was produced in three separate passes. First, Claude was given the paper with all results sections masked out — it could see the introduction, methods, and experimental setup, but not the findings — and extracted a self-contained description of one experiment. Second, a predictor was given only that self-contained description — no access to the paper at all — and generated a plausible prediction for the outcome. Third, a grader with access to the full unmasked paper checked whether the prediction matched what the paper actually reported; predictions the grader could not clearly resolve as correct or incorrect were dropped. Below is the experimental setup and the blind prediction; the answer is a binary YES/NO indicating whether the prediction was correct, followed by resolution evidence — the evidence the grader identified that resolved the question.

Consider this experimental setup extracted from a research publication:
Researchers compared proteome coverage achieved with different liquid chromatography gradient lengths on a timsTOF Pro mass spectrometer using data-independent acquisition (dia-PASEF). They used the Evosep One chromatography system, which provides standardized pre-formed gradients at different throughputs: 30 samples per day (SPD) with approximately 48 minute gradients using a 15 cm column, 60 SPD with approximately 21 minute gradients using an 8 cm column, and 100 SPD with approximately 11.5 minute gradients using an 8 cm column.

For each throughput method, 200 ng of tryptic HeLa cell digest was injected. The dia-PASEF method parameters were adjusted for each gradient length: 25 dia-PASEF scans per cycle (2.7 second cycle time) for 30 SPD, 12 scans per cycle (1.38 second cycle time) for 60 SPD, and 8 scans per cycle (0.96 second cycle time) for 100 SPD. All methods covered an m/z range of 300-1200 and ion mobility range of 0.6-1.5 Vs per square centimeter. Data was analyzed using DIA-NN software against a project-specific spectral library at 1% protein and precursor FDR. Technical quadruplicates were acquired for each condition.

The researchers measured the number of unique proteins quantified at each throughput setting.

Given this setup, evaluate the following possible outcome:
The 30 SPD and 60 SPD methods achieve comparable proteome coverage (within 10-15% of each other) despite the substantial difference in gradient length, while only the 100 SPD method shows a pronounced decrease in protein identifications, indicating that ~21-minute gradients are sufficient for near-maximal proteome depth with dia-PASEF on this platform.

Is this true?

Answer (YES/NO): YES